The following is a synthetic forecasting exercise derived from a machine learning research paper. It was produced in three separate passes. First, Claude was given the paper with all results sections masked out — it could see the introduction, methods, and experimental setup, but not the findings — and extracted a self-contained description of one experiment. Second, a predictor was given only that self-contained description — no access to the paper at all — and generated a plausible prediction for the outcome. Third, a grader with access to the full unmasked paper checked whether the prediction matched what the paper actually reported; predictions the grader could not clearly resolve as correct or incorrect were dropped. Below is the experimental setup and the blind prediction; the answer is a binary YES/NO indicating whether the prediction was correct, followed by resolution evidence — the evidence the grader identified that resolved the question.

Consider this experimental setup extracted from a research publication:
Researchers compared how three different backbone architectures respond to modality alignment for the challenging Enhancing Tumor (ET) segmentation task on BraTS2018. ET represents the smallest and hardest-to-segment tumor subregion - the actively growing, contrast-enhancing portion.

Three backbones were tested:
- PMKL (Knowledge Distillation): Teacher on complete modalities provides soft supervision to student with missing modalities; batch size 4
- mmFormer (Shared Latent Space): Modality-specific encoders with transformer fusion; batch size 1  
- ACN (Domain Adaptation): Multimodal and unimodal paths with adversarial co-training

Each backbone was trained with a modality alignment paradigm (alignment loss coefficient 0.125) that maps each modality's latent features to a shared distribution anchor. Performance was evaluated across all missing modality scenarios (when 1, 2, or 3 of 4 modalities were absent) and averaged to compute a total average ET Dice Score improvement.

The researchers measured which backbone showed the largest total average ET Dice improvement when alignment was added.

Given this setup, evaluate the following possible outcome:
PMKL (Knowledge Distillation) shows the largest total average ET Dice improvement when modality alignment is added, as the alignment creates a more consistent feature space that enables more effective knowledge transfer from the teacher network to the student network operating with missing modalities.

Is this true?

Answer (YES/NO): NO